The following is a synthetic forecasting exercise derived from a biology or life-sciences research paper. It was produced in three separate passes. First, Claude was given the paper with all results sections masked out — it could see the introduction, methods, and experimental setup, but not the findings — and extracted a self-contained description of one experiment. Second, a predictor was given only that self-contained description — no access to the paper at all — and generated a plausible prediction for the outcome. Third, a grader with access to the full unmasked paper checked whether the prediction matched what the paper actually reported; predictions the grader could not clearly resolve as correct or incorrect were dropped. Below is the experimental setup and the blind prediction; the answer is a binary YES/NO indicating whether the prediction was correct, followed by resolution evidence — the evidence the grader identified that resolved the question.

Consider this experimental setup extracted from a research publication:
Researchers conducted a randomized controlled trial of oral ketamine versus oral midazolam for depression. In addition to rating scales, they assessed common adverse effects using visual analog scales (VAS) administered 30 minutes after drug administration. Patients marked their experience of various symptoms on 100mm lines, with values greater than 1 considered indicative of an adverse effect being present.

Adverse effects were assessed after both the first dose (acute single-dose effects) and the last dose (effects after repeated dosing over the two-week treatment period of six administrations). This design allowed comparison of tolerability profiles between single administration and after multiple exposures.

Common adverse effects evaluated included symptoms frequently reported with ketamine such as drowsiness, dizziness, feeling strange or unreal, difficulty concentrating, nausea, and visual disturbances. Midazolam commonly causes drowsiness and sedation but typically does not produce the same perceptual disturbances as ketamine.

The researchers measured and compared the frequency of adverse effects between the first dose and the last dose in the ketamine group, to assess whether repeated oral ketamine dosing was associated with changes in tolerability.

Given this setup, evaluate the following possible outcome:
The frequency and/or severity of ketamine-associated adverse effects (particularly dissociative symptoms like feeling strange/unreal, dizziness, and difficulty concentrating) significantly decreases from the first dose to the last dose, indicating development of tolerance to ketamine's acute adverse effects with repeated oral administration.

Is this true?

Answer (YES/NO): YES